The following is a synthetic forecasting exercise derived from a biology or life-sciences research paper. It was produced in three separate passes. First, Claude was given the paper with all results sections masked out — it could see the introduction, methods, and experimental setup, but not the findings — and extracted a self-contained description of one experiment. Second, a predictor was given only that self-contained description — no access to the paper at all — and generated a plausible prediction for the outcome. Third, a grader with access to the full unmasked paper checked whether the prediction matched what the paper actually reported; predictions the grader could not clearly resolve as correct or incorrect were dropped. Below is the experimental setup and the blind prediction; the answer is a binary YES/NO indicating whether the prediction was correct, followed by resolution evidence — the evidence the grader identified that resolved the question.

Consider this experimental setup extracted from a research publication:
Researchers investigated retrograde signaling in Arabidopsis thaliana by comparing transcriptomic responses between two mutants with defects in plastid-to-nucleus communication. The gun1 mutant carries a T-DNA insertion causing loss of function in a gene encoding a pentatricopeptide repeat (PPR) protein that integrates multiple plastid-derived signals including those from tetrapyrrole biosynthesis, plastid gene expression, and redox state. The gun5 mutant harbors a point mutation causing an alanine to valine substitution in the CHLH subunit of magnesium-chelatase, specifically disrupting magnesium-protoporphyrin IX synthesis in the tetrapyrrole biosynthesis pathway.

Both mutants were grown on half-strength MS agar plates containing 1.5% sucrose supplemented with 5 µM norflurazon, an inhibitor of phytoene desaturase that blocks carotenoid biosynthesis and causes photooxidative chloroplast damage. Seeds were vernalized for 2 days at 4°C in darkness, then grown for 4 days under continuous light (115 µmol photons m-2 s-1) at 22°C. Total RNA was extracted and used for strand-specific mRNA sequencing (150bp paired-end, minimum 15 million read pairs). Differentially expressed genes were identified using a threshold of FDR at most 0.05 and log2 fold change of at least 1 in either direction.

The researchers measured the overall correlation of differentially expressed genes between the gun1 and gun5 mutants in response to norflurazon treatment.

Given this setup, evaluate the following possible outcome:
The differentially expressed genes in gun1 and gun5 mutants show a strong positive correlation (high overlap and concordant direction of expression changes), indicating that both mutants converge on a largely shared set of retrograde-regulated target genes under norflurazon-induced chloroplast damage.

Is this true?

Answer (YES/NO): NO